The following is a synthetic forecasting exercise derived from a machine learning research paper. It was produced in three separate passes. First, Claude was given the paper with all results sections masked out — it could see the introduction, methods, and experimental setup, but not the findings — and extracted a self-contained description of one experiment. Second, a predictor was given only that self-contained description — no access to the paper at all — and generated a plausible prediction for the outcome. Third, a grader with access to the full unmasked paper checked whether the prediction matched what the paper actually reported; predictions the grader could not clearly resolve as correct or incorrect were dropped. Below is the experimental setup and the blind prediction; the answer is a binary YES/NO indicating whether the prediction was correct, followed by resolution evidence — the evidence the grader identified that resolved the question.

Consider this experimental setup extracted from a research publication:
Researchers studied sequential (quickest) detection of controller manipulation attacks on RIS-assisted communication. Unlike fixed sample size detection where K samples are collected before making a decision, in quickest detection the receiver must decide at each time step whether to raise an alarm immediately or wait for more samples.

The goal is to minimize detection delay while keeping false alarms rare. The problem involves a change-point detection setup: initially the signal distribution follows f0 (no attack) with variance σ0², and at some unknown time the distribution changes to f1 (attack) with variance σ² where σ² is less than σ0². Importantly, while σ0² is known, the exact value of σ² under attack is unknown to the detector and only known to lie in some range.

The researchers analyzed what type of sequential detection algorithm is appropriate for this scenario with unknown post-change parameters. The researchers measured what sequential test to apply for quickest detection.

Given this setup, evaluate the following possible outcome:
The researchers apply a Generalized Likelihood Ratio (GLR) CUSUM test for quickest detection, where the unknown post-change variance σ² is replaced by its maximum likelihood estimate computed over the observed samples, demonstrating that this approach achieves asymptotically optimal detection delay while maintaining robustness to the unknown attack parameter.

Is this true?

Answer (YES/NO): YES